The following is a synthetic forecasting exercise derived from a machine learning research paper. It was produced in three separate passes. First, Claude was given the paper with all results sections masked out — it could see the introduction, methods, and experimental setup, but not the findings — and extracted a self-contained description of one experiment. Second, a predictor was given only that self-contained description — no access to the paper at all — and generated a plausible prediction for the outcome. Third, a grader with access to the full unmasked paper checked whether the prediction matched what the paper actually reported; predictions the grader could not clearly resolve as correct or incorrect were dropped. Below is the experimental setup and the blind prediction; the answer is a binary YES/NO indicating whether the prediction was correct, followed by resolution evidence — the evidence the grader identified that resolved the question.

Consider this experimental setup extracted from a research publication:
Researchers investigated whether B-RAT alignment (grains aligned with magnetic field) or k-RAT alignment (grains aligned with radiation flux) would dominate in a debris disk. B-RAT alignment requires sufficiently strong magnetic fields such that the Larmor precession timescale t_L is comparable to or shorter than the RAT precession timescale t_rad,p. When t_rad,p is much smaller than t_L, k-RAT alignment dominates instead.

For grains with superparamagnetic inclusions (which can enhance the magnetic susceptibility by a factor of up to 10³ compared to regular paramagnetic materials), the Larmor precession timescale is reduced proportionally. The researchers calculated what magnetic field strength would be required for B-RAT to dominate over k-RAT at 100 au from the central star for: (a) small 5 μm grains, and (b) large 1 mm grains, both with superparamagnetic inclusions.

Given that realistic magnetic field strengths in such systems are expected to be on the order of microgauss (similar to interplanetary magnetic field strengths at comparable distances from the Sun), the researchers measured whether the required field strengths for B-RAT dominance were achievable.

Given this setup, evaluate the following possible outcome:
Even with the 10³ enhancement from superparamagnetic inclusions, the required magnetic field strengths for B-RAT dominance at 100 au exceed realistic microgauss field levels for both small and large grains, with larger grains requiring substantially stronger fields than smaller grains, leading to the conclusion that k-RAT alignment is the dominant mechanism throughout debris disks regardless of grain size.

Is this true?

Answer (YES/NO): YES